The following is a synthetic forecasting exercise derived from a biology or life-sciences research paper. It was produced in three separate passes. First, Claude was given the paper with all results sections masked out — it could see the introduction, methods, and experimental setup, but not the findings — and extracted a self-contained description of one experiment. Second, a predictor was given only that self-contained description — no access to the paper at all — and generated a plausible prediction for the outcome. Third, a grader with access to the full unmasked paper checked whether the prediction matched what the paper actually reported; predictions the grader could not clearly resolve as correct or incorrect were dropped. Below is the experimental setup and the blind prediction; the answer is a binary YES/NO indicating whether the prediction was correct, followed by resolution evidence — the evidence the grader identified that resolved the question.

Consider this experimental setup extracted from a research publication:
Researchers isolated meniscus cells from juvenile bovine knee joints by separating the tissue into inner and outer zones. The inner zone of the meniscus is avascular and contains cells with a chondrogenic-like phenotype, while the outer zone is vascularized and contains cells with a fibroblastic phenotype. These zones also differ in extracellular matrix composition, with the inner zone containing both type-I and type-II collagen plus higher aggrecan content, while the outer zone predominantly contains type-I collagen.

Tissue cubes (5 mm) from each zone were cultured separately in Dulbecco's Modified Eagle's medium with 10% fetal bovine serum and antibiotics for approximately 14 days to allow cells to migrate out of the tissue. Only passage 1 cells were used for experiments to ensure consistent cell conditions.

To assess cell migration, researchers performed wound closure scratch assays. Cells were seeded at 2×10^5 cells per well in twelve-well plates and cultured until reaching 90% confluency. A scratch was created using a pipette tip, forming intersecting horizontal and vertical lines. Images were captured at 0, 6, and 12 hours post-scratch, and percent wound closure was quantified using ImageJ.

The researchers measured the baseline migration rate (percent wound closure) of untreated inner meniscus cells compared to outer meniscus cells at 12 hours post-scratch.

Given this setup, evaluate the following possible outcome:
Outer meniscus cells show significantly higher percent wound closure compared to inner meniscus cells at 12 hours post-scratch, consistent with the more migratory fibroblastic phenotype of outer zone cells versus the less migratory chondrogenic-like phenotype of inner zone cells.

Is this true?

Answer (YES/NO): NO